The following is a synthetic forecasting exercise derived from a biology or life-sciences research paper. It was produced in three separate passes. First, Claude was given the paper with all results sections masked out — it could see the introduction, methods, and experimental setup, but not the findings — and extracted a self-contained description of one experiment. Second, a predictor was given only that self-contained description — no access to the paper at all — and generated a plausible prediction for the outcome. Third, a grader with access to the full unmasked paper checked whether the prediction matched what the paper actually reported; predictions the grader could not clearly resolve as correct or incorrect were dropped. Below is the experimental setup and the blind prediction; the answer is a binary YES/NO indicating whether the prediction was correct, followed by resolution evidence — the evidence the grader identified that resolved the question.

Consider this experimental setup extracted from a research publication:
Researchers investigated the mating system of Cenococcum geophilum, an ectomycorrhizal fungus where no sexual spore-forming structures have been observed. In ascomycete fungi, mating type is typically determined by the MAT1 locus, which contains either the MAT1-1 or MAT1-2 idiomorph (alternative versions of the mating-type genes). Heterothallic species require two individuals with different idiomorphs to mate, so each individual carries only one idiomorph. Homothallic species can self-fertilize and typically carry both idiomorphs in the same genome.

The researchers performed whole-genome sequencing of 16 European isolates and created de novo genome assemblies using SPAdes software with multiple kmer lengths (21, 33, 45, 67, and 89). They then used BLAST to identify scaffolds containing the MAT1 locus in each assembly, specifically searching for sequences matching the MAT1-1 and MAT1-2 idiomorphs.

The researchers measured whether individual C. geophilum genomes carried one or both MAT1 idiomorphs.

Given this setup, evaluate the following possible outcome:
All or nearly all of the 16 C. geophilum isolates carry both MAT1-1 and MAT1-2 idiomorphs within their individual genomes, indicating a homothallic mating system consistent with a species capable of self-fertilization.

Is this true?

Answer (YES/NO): NO